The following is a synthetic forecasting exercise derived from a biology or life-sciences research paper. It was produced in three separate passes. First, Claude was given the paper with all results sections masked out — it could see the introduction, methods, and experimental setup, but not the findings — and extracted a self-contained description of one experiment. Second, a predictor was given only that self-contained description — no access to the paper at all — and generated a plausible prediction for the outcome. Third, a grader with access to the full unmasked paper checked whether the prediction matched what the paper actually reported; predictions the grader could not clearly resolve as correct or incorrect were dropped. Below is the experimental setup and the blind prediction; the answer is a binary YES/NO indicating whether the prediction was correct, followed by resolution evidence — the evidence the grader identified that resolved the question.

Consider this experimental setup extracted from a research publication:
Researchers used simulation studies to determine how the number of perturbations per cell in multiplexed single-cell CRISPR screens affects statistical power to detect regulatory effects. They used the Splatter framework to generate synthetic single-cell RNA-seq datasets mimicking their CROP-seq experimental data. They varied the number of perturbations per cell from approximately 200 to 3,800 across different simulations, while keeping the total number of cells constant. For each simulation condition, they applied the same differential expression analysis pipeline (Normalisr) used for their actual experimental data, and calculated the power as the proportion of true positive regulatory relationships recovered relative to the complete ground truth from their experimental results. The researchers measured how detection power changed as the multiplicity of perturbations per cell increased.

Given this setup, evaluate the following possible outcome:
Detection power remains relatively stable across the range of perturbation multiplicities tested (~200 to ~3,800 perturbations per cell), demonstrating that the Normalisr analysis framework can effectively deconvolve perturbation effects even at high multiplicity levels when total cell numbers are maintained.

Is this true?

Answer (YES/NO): NO